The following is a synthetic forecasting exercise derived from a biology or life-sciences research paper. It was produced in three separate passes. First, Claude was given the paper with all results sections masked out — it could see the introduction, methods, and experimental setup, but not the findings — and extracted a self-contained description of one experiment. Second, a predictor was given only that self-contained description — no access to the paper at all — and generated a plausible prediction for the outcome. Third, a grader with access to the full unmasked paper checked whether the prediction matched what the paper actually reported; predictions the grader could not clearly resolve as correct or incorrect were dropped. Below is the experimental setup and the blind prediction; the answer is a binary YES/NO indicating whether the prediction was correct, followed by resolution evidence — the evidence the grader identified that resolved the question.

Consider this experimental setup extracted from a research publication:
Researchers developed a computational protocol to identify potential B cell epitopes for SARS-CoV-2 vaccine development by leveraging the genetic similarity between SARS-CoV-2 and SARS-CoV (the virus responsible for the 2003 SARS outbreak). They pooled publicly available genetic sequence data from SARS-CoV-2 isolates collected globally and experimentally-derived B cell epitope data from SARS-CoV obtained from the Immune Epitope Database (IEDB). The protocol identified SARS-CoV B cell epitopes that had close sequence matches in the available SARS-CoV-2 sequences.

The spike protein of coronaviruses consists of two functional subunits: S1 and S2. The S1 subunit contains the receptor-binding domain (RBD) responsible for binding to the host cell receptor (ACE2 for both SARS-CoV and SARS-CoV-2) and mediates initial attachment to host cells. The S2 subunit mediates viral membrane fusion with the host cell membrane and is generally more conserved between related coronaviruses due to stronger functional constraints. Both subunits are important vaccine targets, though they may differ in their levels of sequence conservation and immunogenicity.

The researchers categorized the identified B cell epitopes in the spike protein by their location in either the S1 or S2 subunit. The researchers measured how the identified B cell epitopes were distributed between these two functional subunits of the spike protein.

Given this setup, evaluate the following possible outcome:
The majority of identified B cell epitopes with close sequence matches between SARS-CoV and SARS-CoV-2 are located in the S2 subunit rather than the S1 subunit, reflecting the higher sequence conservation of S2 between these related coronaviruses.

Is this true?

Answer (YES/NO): YES